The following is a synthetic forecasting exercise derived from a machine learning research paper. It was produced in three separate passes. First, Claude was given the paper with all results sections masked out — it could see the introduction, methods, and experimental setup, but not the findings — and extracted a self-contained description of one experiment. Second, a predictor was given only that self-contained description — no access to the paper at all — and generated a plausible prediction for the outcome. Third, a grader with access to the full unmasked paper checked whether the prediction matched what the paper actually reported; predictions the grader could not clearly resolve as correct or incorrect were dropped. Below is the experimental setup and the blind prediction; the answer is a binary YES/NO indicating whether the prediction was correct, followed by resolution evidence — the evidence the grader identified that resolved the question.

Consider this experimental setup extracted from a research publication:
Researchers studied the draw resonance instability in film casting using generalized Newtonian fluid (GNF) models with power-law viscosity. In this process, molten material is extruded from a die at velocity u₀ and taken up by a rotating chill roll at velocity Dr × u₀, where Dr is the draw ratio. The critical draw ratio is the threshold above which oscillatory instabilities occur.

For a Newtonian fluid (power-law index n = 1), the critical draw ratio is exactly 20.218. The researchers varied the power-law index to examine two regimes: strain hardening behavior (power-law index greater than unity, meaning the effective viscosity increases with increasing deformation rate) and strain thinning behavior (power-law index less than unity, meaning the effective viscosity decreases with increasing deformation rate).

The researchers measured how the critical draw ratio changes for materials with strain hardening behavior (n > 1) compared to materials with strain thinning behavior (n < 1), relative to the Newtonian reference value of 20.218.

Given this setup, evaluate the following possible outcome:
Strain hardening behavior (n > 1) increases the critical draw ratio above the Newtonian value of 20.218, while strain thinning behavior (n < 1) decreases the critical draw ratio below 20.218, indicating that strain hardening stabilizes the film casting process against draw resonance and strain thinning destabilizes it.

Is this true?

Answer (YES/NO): YES